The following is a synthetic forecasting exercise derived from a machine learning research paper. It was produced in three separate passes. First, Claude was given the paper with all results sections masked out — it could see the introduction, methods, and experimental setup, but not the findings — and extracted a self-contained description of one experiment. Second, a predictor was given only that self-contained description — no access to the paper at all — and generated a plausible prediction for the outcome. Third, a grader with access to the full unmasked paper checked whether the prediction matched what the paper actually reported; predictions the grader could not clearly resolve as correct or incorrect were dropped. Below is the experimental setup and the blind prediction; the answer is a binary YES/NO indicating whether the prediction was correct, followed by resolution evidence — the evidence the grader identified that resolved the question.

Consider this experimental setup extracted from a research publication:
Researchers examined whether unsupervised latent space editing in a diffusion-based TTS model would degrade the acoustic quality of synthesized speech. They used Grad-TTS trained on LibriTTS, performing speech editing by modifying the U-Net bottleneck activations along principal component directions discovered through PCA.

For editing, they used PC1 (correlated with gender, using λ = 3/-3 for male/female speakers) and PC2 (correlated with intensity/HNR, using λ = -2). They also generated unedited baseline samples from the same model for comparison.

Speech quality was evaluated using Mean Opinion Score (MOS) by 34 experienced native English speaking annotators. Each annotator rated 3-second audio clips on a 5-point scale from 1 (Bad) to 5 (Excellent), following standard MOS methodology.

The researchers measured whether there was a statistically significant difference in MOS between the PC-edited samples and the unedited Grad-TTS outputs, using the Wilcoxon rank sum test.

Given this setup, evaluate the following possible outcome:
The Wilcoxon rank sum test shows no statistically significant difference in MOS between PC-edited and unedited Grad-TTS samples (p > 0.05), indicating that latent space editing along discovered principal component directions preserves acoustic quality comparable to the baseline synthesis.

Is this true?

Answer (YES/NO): YES